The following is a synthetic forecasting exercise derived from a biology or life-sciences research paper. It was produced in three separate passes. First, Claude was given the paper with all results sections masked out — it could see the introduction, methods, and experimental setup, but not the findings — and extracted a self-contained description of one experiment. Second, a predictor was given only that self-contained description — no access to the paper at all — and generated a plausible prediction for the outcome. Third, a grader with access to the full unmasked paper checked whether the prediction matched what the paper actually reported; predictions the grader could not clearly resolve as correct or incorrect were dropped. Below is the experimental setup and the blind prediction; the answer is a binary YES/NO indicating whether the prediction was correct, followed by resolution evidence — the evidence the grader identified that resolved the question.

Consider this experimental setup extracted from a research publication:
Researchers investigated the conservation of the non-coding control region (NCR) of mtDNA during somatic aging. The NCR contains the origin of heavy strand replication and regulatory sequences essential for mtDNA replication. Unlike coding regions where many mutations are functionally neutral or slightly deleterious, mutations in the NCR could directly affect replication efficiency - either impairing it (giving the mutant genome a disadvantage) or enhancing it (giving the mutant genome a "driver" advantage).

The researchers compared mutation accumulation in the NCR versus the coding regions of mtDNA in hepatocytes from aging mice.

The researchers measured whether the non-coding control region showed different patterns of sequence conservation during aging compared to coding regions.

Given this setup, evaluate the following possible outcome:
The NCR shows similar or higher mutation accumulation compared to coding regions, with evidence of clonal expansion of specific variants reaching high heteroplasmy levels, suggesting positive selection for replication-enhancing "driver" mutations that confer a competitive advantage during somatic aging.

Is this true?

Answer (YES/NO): NO